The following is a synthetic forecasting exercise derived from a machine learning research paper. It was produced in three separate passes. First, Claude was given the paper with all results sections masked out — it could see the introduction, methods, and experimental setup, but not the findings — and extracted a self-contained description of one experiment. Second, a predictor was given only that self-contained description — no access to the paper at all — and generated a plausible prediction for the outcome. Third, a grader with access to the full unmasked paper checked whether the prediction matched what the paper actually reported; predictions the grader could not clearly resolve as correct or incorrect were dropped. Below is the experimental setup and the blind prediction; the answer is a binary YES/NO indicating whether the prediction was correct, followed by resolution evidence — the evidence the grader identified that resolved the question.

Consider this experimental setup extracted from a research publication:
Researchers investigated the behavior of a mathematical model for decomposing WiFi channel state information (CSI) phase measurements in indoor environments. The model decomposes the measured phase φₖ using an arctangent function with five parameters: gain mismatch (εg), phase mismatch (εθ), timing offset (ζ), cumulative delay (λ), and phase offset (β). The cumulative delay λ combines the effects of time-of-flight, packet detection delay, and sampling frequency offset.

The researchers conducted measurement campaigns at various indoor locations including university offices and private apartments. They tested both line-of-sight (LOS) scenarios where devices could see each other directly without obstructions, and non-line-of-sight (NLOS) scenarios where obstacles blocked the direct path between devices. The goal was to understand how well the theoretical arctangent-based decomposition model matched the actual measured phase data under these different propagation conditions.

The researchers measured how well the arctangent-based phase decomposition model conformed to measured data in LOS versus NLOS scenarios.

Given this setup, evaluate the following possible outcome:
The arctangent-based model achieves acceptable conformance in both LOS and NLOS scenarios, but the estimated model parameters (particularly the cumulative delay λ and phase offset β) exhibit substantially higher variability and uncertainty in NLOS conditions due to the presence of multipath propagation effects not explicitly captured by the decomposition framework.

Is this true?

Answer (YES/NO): NO